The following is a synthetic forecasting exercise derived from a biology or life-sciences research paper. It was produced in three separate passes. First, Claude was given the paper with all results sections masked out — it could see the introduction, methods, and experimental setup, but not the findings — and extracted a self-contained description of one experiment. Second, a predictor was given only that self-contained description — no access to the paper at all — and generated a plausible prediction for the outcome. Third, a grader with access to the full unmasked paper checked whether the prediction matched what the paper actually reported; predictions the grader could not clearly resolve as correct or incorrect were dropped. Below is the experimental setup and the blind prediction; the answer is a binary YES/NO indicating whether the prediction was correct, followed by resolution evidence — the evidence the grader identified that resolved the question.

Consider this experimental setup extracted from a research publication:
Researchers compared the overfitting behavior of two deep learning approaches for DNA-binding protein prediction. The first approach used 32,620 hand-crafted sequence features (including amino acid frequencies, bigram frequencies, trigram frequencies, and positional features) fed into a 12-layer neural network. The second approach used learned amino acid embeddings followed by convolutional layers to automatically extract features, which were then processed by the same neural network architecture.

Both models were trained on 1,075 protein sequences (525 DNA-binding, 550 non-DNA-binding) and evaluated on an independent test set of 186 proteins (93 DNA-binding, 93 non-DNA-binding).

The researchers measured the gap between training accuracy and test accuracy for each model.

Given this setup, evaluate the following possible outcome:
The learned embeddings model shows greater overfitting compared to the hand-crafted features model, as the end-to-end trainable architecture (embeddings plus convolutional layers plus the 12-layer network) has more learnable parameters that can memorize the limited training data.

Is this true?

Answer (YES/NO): NO